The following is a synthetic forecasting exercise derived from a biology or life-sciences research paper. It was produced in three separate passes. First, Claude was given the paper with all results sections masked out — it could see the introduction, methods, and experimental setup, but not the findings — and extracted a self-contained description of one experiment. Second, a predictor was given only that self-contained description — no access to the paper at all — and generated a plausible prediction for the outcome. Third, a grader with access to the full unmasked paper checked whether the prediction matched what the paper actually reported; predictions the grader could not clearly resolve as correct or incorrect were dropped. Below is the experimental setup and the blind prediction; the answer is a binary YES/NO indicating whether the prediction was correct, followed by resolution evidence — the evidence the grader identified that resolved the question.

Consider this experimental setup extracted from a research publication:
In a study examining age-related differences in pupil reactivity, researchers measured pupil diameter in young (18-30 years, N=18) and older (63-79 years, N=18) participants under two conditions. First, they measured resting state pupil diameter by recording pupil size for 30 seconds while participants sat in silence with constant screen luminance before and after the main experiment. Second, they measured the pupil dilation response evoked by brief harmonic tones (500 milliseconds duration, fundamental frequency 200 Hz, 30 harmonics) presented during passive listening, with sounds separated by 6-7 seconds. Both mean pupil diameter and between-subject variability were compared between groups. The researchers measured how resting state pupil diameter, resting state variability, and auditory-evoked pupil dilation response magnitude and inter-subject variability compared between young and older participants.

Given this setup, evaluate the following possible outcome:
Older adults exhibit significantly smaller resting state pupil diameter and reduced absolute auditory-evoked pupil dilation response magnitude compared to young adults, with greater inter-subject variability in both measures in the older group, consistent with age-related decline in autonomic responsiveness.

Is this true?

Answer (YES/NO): NO